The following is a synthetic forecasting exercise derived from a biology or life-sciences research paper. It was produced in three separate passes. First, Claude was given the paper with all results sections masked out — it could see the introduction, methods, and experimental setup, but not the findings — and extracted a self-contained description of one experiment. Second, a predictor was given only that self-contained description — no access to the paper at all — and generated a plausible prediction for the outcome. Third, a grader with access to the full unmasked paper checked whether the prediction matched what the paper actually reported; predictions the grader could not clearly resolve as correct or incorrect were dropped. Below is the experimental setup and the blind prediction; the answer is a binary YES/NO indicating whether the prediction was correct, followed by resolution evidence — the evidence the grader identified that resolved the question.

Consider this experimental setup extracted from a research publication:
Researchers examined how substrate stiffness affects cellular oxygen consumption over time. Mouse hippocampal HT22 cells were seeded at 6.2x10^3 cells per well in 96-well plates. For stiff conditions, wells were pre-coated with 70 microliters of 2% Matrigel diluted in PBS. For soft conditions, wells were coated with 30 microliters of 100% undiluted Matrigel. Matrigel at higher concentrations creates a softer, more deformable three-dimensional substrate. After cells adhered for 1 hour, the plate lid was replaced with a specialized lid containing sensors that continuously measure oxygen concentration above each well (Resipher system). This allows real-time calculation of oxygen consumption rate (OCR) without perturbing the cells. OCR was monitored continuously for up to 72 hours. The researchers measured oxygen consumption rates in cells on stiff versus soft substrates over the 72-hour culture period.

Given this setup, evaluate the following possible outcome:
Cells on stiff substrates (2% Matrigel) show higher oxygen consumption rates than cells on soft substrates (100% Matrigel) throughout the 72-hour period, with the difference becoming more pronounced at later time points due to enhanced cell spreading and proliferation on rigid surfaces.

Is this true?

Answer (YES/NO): NO